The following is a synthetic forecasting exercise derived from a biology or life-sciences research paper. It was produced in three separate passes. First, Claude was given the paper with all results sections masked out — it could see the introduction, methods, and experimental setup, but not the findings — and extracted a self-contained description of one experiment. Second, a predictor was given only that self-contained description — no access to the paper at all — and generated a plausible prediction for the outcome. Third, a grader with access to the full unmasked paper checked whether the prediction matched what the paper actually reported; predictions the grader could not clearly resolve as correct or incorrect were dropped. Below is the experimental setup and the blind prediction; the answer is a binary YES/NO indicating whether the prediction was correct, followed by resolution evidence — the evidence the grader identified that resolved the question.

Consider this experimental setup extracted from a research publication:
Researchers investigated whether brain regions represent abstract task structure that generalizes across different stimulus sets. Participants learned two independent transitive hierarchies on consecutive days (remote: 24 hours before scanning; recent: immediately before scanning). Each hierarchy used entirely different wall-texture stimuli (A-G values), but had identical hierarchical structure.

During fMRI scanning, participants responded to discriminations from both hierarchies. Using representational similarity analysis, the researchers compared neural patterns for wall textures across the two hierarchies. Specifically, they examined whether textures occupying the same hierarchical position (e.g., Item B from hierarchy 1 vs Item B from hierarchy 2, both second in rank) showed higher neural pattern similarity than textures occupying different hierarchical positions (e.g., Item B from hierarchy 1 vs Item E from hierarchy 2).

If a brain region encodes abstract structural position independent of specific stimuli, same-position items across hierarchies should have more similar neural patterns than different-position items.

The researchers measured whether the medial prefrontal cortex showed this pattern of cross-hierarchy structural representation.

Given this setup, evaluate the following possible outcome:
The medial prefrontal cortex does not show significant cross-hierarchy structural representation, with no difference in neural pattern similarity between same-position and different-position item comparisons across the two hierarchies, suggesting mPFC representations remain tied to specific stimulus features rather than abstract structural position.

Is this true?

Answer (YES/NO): NO